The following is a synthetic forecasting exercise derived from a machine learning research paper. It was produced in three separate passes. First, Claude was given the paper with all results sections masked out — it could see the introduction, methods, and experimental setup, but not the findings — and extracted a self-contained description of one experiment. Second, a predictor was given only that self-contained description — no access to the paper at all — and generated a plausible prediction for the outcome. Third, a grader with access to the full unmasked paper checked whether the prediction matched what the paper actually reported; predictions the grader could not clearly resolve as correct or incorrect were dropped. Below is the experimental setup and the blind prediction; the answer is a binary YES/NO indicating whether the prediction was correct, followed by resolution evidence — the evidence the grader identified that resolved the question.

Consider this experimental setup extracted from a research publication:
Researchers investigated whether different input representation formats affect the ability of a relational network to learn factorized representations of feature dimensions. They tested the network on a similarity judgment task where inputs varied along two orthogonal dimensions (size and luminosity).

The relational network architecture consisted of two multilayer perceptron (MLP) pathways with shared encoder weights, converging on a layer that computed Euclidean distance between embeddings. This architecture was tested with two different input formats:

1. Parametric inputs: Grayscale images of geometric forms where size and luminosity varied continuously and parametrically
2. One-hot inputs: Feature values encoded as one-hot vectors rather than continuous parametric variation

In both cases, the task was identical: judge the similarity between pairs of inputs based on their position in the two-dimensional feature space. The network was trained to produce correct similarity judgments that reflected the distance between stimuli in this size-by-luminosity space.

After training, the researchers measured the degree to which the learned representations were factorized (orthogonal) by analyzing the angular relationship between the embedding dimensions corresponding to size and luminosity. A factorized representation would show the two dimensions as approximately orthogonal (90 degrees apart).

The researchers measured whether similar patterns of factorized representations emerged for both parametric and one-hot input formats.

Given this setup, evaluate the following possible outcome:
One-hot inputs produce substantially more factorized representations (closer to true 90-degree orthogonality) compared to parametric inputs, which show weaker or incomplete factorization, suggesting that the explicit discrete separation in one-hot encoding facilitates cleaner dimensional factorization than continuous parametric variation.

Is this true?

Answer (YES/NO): NO